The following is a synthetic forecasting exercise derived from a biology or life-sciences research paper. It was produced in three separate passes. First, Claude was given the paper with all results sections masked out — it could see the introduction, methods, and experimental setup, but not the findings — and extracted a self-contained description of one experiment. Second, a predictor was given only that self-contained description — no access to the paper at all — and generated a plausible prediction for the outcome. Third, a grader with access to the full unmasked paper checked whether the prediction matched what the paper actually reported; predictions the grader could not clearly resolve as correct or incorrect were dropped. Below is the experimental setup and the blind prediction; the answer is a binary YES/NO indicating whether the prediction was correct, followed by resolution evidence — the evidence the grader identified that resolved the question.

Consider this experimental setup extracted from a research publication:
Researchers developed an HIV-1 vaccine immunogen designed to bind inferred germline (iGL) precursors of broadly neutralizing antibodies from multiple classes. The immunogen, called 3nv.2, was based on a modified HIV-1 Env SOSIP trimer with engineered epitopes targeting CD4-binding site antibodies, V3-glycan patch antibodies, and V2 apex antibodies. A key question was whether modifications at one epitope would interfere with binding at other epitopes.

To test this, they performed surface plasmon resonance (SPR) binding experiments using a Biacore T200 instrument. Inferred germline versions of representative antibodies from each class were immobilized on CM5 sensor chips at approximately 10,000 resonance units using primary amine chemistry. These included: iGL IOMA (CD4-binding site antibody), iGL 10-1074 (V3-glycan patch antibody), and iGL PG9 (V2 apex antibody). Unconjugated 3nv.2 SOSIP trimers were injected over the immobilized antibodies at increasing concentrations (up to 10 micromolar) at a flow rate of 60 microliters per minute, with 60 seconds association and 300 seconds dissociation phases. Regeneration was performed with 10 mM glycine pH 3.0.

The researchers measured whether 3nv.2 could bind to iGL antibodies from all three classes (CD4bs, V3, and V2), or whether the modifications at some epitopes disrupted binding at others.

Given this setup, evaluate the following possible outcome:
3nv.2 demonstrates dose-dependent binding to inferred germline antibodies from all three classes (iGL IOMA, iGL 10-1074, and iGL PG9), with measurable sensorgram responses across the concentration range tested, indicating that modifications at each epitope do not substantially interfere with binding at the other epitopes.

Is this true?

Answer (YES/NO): YES